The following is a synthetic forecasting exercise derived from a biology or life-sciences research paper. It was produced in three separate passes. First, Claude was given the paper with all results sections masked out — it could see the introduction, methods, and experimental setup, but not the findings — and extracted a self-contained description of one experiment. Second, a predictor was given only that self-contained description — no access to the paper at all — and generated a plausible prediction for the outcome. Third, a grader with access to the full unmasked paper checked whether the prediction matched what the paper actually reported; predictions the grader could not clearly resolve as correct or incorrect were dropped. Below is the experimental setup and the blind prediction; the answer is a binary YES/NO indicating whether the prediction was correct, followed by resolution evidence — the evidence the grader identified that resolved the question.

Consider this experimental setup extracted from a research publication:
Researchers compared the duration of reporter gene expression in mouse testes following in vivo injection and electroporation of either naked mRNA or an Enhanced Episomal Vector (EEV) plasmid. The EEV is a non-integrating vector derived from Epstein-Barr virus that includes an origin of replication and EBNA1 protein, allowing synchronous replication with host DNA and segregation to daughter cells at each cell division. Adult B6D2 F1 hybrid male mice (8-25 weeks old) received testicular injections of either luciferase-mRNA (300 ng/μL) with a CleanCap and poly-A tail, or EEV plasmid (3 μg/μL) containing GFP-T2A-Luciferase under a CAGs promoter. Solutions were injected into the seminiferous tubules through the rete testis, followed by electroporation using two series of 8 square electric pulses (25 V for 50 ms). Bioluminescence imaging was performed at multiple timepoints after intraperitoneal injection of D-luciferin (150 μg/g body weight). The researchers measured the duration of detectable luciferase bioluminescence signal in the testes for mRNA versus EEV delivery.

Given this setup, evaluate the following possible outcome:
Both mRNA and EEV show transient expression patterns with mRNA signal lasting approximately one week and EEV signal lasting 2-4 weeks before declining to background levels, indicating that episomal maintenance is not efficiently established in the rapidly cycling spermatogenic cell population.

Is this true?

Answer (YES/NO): NO